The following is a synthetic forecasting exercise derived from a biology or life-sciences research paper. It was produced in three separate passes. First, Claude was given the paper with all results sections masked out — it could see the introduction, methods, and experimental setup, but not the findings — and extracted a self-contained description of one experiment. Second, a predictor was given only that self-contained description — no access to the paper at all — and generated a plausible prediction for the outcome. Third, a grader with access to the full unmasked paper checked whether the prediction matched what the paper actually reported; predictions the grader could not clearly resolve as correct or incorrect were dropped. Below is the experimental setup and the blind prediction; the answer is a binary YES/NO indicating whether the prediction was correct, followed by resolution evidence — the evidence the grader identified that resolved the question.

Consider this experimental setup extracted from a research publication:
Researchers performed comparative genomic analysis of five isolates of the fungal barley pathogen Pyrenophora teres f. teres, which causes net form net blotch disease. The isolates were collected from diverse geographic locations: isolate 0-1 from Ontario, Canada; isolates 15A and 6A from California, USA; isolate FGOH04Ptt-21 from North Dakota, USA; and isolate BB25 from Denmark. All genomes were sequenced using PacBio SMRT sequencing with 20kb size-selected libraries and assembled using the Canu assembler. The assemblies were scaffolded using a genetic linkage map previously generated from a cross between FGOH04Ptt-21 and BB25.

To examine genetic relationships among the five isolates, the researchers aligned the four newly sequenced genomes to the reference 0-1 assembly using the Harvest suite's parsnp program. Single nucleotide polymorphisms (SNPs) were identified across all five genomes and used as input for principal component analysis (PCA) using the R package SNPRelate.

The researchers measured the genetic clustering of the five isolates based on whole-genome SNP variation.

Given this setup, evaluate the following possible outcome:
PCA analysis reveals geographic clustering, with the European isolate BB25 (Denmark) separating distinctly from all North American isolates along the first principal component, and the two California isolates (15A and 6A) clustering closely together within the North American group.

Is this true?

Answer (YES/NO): NO